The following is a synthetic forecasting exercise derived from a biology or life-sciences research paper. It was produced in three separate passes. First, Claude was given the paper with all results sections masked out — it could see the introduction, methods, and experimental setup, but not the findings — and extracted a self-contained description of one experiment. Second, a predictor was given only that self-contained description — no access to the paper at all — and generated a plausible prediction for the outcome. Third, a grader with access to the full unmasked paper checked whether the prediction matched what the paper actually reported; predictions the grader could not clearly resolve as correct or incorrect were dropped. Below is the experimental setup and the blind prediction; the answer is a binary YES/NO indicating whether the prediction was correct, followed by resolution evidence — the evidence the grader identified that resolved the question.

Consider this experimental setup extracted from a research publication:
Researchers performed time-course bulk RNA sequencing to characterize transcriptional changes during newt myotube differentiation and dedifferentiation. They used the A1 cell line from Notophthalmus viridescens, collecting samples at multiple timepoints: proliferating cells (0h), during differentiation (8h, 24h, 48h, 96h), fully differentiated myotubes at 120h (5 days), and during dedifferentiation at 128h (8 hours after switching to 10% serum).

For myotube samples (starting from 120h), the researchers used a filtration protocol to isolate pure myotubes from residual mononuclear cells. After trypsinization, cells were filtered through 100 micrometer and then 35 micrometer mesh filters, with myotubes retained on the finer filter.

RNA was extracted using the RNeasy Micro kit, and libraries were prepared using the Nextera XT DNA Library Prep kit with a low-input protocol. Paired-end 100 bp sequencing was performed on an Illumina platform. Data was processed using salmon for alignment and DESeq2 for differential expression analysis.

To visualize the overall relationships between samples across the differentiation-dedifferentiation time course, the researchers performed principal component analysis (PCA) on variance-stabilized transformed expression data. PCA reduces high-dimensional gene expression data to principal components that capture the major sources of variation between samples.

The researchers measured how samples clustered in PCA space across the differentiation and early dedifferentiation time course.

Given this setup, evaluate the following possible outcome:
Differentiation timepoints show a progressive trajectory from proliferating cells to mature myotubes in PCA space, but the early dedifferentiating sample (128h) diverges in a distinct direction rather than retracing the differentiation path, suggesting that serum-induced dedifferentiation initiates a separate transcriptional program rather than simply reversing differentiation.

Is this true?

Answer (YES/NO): YES